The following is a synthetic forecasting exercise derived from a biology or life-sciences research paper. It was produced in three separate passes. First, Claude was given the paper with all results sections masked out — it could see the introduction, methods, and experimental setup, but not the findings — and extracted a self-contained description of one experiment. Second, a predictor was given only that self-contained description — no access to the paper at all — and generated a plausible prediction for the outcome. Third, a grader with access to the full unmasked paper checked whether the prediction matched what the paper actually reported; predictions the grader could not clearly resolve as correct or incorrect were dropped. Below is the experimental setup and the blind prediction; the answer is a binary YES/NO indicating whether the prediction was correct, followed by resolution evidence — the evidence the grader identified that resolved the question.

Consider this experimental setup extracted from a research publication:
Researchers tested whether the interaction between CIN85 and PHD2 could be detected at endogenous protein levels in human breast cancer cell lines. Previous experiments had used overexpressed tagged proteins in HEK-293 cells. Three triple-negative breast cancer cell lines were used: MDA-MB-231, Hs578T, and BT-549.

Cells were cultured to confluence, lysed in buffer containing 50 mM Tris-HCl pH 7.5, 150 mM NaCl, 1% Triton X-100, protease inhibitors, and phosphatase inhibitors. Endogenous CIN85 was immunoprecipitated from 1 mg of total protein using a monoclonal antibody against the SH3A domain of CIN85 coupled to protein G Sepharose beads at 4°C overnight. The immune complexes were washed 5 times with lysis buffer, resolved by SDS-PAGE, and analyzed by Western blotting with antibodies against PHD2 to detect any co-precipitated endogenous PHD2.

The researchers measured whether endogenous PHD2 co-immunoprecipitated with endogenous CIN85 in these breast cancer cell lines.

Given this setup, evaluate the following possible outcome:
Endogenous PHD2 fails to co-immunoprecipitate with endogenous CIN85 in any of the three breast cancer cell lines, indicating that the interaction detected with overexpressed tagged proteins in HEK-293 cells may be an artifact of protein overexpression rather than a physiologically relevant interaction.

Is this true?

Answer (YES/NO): NO